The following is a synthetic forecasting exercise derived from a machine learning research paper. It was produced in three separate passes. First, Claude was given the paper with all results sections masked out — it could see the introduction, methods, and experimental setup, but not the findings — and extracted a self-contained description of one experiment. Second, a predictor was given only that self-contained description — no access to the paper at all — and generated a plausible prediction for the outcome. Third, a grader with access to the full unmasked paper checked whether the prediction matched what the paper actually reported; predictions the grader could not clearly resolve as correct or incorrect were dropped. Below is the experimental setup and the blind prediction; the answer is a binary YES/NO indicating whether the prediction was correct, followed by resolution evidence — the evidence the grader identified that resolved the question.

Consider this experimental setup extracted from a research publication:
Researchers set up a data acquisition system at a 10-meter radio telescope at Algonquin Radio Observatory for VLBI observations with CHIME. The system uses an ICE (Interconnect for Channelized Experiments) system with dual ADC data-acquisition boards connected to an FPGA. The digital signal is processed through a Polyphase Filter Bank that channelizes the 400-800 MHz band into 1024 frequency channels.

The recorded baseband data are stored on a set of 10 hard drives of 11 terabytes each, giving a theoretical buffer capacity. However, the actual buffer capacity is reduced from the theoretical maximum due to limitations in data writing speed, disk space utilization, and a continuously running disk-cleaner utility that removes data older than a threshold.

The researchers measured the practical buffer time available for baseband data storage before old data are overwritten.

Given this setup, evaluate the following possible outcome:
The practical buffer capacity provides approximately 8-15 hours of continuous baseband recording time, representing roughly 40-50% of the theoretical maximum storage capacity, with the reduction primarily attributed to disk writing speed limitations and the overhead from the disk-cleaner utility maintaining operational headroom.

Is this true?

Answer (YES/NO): NO